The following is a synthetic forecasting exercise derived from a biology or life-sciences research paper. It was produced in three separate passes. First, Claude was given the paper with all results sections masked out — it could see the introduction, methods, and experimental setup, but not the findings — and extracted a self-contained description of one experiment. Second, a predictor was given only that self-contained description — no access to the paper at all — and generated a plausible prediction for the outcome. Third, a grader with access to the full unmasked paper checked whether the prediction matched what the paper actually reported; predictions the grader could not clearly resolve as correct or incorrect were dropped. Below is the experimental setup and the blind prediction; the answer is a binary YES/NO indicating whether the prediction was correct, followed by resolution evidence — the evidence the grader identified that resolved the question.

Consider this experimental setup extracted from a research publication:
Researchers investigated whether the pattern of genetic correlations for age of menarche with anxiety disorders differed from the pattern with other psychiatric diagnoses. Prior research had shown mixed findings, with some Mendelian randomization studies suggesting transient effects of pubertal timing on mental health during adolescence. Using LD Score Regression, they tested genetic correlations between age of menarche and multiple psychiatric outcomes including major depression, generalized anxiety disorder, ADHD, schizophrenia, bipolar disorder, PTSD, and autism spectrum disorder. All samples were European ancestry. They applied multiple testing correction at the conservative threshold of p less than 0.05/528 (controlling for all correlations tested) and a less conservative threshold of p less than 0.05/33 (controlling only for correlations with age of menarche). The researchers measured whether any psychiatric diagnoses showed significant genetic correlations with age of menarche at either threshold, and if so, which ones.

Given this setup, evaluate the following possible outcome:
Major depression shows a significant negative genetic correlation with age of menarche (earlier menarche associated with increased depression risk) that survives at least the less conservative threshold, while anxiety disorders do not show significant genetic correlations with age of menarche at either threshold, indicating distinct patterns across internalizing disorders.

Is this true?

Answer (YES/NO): NO